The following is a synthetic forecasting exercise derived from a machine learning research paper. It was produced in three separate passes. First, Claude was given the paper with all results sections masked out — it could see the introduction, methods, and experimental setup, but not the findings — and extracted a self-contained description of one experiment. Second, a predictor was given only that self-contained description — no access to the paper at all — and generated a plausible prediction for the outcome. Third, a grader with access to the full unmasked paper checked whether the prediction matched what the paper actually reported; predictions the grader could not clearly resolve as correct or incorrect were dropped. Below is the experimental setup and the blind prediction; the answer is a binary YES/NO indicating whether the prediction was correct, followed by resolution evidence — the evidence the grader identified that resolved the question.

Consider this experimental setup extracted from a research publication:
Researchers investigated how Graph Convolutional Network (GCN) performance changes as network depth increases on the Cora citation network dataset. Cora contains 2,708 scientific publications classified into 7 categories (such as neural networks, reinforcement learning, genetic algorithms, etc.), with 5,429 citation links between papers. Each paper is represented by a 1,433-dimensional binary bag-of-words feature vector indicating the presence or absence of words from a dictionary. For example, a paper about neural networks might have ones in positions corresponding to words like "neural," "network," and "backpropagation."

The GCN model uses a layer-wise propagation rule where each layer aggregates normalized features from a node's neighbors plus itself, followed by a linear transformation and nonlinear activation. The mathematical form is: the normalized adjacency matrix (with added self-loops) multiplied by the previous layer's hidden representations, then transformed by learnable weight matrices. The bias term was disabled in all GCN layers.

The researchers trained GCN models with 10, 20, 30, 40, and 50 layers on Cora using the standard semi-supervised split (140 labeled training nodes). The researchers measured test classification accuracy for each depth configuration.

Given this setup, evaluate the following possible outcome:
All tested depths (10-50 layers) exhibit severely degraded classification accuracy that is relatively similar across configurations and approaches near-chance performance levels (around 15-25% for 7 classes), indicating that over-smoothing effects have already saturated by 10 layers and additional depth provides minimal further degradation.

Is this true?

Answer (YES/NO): NO